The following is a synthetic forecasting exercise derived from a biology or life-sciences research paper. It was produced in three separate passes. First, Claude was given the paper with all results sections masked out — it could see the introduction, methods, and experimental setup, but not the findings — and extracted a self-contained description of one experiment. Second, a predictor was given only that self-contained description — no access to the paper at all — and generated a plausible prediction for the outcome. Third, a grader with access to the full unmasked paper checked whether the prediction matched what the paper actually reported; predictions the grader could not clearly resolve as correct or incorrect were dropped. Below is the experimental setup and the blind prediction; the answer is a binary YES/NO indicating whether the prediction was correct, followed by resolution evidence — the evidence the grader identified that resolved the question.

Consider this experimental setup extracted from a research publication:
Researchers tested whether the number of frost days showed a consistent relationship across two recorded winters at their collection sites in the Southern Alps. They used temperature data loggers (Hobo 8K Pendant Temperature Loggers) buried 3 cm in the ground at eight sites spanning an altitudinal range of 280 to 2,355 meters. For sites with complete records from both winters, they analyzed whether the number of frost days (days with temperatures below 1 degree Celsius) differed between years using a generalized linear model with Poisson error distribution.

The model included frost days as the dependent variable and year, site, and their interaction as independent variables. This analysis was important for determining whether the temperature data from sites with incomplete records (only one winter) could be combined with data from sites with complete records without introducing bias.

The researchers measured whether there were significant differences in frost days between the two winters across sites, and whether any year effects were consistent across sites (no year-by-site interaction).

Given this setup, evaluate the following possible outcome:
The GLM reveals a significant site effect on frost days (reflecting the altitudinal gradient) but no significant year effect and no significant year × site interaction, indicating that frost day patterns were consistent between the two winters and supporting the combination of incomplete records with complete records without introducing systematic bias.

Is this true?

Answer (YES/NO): YES